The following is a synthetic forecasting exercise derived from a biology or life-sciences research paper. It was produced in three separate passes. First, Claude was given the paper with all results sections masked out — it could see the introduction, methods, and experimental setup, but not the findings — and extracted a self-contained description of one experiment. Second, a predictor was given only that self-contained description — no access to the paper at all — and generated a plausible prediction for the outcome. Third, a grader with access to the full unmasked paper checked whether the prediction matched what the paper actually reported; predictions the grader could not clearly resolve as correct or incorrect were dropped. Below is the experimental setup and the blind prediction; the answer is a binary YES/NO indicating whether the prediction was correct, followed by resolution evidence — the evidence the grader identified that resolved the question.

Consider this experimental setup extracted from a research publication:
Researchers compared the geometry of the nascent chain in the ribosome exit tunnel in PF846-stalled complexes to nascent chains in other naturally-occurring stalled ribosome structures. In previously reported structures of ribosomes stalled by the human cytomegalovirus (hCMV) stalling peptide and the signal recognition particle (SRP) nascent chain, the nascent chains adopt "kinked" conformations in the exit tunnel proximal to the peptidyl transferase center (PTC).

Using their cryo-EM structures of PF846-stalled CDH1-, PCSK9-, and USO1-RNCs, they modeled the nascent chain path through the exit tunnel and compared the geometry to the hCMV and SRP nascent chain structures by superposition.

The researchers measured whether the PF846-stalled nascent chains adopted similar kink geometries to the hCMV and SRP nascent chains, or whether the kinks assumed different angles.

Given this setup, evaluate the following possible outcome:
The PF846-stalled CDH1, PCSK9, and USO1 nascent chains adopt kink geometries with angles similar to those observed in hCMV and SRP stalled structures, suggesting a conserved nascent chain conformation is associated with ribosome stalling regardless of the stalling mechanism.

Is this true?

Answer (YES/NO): NO